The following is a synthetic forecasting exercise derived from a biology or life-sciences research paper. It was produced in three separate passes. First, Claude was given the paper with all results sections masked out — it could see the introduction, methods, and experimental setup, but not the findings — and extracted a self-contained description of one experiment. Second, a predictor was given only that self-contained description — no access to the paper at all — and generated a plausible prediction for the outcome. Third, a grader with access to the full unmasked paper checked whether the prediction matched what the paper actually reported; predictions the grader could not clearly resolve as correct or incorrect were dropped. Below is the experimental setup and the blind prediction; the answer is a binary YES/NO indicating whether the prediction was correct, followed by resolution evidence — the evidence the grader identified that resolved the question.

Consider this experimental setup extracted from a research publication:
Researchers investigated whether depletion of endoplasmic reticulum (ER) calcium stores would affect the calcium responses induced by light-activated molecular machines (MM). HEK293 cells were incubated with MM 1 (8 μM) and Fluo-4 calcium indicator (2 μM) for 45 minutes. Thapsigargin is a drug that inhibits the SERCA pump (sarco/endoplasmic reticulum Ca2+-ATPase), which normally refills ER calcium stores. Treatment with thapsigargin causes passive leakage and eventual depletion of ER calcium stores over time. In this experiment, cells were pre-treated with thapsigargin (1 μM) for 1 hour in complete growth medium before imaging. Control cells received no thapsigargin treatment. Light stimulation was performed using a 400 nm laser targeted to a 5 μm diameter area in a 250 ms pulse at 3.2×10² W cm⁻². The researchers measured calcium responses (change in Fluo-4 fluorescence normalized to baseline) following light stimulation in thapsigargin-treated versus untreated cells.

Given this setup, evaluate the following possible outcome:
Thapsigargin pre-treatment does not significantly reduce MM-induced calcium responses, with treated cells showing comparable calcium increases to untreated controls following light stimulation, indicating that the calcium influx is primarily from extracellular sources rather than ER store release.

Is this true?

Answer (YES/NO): NO